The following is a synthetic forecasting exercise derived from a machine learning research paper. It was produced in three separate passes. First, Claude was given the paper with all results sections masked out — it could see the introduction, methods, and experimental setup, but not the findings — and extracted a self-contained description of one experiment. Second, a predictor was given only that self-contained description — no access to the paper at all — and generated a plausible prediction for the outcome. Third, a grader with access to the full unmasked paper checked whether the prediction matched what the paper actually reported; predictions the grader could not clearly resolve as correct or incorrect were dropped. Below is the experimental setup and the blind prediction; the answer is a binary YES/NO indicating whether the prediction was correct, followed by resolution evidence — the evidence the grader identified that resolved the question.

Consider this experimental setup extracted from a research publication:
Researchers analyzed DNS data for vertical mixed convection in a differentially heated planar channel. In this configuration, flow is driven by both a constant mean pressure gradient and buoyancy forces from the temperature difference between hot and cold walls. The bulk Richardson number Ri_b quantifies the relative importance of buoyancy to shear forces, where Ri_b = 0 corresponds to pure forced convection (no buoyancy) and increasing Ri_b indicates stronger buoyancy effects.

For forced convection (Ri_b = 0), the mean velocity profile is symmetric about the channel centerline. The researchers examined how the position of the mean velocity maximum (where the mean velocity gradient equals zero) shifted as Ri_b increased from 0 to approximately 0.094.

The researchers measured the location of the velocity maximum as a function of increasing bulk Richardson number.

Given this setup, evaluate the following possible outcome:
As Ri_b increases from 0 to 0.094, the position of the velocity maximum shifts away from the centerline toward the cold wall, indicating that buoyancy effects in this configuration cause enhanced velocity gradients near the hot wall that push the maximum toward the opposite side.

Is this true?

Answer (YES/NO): NO